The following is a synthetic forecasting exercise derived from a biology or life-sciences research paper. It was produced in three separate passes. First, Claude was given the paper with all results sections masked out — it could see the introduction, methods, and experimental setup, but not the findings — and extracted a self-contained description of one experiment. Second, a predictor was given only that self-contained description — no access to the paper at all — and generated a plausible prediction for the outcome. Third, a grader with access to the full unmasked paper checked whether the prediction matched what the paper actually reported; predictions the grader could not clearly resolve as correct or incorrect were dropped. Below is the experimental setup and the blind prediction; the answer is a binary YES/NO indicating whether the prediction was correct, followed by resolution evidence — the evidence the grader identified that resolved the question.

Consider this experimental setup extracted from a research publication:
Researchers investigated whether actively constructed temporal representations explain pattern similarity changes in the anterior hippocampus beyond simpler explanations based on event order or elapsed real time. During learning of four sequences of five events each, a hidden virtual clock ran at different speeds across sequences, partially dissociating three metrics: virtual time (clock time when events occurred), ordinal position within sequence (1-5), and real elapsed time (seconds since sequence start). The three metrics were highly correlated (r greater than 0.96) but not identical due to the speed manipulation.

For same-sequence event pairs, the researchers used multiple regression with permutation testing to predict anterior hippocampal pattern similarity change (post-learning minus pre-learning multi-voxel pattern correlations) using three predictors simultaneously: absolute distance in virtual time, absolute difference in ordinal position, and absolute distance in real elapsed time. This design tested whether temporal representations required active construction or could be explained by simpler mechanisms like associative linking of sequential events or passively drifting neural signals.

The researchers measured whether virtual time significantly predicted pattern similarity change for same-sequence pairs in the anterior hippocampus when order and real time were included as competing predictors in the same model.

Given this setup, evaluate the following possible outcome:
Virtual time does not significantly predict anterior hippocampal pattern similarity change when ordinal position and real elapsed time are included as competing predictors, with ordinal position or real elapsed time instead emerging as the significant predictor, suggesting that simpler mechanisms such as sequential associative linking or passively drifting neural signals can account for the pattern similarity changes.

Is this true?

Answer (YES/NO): NO